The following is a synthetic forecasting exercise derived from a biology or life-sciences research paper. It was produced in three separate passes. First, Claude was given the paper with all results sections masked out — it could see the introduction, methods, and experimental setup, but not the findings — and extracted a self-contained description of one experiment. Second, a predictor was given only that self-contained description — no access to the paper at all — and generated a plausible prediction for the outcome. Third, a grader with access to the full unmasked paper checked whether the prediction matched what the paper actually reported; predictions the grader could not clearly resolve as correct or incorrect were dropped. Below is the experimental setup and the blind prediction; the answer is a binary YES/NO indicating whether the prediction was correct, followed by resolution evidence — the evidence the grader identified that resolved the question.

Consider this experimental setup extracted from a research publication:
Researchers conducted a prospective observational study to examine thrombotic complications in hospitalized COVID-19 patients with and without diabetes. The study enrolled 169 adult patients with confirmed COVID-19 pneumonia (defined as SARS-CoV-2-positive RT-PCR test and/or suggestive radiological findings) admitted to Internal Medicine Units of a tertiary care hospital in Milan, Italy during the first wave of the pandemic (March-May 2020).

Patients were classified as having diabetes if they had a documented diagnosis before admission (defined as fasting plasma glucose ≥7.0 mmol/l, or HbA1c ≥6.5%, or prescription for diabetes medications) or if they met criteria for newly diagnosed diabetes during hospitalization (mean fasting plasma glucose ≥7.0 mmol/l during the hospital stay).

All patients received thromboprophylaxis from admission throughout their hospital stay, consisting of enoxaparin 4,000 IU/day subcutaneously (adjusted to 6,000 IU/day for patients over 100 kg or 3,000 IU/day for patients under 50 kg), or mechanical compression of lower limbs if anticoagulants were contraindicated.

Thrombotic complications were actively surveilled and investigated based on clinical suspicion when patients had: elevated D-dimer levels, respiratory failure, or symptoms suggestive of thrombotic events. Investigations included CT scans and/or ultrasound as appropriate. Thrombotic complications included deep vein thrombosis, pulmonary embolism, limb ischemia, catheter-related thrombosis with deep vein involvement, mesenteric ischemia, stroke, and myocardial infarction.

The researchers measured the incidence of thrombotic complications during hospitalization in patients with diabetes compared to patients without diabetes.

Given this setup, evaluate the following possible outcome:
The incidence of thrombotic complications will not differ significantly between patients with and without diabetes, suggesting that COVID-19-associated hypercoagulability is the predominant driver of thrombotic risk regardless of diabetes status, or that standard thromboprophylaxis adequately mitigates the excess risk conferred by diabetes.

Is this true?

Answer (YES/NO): NO